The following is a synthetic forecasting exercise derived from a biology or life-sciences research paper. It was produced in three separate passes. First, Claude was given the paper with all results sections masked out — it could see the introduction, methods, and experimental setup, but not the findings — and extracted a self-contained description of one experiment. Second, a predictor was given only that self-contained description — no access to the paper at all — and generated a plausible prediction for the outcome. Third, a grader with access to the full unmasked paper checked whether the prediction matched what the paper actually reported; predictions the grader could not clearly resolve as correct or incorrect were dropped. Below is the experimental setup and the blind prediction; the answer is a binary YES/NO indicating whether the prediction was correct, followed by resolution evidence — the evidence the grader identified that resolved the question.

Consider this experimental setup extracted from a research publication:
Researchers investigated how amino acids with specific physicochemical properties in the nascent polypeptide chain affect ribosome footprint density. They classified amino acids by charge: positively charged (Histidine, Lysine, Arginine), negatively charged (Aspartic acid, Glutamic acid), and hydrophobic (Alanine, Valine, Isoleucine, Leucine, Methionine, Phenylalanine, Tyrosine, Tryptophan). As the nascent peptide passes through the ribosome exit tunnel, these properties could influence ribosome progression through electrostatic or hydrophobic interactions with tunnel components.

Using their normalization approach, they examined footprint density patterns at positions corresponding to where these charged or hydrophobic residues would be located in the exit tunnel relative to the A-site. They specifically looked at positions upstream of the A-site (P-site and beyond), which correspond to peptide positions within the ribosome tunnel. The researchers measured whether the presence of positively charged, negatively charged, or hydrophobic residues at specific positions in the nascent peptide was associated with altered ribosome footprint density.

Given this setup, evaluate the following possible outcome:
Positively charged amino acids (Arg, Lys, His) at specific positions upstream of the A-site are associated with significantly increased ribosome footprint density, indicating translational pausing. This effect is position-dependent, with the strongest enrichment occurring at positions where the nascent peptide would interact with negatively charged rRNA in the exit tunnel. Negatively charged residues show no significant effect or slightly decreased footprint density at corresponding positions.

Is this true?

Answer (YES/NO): NO